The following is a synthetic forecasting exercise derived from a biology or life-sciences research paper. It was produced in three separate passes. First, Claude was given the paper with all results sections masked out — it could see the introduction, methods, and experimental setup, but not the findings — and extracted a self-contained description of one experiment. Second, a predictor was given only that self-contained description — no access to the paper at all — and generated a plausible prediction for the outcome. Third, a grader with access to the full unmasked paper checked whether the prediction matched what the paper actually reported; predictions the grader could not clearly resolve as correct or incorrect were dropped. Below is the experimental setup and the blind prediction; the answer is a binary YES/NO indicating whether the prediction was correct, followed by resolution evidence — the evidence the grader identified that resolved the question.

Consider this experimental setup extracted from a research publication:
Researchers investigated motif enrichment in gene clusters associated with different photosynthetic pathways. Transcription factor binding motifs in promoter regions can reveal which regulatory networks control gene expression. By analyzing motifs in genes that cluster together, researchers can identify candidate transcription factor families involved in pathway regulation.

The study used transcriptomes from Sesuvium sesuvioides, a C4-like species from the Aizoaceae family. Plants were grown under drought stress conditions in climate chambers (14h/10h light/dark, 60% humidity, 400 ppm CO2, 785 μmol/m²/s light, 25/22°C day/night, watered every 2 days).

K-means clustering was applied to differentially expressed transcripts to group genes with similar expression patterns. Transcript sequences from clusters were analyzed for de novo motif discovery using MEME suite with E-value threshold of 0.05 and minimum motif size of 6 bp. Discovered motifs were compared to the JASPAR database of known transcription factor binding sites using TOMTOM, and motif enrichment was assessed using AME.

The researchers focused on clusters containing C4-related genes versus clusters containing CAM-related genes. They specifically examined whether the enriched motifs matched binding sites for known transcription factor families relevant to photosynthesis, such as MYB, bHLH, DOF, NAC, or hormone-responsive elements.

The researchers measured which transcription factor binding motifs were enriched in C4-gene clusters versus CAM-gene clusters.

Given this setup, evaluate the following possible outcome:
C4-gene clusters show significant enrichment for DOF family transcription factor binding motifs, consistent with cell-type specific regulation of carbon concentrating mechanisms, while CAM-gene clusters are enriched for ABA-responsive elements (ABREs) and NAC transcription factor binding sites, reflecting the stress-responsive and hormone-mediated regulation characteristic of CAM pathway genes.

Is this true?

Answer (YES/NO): NO